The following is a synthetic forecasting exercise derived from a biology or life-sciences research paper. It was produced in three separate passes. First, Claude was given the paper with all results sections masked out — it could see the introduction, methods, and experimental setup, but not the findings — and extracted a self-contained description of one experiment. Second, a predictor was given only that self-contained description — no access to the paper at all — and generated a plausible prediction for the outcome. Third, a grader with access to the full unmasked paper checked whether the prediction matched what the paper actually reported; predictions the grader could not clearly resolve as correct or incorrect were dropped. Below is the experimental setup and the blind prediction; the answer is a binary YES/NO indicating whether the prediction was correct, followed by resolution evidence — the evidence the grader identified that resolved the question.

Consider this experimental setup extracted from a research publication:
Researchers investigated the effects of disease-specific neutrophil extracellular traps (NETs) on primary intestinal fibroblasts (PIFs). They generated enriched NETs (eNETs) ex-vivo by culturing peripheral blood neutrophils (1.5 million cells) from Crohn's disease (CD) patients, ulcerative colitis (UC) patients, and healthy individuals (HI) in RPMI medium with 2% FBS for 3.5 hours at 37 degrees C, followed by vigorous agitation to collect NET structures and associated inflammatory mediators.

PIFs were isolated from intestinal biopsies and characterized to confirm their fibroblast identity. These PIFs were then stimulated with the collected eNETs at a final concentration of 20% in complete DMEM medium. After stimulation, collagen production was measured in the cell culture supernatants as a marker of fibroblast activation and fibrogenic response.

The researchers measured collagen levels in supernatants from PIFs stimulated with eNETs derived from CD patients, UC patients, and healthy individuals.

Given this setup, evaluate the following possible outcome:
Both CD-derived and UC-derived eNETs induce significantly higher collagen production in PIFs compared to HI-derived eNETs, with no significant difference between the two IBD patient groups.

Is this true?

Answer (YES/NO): NO